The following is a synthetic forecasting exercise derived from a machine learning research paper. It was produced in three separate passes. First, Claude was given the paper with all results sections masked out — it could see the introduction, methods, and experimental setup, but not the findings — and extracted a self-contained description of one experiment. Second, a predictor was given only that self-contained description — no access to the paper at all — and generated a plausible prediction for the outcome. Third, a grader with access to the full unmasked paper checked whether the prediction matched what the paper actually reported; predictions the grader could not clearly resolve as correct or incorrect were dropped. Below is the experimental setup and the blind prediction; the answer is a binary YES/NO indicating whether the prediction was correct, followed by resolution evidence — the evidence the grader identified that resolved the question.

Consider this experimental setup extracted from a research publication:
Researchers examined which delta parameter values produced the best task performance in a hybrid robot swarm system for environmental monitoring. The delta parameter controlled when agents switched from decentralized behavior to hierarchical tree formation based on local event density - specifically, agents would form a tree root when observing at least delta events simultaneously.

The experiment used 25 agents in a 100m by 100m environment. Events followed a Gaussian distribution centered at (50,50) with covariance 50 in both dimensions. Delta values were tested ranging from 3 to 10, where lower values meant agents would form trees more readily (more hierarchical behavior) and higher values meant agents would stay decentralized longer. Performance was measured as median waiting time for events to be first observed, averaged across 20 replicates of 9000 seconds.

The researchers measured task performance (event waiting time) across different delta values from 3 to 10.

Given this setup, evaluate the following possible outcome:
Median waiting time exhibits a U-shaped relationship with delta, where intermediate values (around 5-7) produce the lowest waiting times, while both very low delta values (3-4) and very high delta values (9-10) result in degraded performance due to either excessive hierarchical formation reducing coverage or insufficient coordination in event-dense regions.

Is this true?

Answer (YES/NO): NO